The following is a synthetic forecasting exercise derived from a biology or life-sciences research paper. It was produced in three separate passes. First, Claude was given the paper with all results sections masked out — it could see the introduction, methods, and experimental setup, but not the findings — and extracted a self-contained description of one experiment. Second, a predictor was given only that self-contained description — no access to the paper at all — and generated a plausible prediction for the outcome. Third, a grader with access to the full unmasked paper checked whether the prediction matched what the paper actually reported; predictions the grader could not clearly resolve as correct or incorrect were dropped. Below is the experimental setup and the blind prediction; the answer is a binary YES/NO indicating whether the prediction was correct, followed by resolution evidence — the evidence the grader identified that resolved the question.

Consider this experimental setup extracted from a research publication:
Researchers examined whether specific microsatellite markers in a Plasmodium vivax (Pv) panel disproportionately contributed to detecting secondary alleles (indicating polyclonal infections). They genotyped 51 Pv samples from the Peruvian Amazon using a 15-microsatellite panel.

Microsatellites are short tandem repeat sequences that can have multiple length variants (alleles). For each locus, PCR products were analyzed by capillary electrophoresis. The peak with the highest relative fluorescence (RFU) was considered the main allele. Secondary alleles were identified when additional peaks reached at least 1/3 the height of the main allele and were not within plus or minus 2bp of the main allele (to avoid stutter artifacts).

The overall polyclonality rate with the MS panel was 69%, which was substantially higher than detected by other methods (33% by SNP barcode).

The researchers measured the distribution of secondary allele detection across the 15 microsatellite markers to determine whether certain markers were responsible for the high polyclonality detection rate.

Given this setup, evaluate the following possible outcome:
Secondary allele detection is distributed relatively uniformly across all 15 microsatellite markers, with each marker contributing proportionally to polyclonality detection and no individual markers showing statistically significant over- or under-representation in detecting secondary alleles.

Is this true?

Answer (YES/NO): NO